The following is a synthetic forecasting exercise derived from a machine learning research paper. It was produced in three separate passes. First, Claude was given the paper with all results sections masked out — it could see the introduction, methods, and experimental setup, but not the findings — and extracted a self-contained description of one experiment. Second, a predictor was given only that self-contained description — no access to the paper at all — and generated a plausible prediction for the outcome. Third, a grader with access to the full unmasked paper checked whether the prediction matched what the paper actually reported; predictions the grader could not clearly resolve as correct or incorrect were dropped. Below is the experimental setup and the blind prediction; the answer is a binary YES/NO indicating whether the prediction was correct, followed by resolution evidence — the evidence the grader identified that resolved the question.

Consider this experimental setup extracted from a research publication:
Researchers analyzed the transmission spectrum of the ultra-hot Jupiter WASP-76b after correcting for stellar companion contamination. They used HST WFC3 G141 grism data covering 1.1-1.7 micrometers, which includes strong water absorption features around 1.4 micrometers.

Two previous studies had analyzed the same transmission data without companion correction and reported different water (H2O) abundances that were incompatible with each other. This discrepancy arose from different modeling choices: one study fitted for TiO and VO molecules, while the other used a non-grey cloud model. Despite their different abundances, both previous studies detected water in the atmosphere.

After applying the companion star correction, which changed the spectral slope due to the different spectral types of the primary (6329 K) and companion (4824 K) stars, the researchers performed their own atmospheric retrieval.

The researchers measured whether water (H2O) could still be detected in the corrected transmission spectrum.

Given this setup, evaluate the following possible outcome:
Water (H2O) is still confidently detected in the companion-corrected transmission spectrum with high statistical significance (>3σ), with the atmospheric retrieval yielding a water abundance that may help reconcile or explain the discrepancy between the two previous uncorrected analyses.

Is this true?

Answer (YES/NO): YES